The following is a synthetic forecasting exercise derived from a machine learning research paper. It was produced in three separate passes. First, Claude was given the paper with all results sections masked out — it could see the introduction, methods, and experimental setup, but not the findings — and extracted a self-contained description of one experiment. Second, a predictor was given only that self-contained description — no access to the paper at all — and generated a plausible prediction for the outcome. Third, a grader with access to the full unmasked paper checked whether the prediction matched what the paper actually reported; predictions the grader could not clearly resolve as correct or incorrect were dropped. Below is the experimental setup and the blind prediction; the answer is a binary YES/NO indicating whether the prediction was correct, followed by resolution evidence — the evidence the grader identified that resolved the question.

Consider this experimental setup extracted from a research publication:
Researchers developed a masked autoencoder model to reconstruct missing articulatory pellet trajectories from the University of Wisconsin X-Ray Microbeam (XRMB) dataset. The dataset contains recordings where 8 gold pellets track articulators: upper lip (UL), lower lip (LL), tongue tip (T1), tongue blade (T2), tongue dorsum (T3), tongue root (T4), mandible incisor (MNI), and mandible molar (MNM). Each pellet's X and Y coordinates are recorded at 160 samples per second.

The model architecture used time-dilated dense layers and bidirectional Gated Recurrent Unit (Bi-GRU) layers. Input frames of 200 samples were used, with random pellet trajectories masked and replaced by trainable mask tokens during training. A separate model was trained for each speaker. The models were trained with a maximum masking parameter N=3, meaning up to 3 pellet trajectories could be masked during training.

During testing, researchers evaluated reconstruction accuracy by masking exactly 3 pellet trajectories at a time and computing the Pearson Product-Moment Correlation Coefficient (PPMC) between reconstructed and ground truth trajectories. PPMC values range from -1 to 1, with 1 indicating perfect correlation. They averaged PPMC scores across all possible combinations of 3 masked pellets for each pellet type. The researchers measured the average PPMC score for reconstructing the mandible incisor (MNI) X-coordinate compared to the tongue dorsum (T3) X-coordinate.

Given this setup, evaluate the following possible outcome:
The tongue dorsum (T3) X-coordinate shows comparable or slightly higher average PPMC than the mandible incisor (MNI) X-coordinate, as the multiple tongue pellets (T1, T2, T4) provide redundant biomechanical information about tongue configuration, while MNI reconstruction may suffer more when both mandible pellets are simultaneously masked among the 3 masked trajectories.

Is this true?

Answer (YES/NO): NO